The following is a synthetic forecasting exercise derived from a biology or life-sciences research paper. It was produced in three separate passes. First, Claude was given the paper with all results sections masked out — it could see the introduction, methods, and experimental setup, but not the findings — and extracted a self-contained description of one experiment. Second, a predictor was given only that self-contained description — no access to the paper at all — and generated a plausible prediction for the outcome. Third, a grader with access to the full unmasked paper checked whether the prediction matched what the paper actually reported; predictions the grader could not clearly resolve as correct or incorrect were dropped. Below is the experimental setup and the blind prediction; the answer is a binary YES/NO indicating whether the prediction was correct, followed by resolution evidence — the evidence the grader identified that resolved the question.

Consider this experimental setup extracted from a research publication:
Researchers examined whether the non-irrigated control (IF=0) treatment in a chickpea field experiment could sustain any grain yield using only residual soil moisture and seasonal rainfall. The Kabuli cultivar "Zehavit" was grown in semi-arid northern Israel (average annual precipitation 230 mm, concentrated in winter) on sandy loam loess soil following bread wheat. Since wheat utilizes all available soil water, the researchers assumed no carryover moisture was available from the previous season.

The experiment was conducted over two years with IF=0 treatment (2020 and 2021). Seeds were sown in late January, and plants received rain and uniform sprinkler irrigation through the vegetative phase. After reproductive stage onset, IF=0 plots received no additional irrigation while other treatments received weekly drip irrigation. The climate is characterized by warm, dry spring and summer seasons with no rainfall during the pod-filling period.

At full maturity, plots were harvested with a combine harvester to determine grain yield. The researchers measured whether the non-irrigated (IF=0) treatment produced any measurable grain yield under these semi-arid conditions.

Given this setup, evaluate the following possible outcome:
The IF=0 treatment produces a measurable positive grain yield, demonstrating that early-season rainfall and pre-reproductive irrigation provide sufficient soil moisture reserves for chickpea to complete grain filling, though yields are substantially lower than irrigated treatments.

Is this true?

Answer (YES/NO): YES